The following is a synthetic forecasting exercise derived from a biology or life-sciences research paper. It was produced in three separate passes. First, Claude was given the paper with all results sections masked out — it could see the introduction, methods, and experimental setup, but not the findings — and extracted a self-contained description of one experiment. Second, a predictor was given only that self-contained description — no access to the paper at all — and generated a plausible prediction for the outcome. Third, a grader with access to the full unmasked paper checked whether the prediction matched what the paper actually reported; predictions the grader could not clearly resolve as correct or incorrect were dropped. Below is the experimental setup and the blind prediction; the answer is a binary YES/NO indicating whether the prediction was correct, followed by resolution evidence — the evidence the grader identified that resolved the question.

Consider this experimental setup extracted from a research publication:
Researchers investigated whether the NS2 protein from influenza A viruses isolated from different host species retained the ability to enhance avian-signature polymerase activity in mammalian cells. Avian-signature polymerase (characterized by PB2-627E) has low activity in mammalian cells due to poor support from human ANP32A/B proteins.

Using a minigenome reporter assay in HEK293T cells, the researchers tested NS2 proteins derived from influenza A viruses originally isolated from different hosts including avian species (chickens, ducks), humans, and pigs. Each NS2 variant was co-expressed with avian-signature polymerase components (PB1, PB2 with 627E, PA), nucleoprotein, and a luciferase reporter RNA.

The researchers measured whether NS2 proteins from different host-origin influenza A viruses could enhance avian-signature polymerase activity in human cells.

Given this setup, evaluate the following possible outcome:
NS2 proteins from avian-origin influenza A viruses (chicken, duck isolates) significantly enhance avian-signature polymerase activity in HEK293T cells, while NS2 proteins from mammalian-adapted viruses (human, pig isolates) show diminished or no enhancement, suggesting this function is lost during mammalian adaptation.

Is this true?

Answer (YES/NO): NO